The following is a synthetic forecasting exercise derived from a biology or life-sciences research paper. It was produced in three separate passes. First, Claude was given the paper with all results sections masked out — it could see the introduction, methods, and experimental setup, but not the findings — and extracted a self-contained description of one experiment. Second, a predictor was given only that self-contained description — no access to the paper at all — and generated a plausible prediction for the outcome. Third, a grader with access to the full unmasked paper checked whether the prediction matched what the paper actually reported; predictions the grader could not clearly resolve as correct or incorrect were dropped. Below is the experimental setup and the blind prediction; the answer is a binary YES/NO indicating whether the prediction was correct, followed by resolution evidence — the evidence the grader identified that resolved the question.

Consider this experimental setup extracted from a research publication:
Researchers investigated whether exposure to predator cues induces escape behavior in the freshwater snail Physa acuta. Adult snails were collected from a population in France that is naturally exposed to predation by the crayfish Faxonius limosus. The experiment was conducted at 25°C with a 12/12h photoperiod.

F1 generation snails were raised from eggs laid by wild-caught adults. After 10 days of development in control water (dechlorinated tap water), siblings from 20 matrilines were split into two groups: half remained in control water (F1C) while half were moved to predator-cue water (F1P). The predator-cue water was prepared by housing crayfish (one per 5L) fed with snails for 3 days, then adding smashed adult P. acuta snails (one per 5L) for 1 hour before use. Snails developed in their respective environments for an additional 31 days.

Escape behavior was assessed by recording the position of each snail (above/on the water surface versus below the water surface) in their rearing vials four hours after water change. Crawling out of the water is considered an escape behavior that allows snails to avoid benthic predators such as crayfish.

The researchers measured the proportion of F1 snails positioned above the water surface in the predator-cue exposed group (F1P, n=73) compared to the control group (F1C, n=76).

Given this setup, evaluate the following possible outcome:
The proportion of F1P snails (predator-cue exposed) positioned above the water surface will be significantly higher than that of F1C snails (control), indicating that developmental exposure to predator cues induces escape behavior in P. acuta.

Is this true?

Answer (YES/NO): YES